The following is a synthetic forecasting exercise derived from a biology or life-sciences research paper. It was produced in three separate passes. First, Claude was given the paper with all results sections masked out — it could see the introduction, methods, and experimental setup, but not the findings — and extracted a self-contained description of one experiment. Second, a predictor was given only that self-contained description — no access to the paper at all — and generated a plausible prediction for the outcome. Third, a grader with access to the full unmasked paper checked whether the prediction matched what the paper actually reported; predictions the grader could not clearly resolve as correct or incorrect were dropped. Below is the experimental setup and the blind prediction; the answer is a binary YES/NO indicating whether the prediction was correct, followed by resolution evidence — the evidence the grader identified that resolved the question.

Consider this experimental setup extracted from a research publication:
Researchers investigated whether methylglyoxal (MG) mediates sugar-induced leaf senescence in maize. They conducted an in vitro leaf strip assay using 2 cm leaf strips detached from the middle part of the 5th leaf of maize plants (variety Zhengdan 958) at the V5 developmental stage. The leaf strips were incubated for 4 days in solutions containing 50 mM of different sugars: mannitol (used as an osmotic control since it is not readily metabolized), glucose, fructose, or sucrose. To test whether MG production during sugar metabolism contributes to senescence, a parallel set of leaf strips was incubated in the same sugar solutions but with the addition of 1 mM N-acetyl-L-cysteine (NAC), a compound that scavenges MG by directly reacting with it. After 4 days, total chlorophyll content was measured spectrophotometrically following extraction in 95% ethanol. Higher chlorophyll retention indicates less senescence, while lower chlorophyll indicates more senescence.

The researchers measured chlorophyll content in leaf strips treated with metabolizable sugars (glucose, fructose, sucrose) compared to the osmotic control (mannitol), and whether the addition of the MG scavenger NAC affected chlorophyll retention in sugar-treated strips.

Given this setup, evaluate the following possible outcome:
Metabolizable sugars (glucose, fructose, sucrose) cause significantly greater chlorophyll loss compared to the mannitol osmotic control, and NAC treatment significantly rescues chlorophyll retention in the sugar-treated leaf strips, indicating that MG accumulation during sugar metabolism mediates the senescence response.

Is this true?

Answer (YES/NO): YES